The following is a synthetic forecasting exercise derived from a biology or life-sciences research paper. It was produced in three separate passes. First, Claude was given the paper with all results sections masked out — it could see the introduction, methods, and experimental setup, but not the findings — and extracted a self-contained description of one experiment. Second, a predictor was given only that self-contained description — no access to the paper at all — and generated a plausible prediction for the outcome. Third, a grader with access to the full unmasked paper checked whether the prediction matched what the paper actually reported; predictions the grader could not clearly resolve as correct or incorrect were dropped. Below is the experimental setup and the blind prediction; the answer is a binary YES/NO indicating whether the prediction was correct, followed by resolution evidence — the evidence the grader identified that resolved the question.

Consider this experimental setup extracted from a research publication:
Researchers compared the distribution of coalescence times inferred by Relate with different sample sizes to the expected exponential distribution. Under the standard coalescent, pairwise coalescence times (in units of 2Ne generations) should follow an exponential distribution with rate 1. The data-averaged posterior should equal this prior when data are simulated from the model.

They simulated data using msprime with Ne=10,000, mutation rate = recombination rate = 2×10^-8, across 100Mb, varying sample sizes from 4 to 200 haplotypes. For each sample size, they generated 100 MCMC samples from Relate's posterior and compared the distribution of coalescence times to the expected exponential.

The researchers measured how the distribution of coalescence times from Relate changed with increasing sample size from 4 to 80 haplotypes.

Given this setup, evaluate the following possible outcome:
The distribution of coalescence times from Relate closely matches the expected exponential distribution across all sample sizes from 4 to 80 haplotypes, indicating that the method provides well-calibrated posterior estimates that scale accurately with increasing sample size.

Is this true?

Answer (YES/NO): NO